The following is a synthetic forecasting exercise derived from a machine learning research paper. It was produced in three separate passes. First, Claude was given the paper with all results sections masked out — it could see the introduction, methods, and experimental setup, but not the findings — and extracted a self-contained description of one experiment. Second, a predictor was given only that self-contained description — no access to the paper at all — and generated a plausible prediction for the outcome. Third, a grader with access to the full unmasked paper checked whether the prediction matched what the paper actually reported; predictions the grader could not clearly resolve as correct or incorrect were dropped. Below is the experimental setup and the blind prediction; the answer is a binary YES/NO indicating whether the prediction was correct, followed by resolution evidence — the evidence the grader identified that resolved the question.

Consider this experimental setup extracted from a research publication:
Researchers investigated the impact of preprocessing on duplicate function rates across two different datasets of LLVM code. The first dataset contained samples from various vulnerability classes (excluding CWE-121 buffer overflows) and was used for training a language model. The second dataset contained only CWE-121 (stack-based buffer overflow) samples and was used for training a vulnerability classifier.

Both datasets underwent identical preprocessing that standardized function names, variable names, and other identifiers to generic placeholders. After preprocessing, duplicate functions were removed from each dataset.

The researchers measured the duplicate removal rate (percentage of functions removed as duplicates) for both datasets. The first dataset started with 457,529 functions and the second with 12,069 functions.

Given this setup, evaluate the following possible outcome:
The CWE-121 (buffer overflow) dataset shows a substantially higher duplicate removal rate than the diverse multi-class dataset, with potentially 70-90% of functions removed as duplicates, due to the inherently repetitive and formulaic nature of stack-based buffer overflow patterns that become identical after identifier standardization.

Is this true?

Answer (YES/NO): NO